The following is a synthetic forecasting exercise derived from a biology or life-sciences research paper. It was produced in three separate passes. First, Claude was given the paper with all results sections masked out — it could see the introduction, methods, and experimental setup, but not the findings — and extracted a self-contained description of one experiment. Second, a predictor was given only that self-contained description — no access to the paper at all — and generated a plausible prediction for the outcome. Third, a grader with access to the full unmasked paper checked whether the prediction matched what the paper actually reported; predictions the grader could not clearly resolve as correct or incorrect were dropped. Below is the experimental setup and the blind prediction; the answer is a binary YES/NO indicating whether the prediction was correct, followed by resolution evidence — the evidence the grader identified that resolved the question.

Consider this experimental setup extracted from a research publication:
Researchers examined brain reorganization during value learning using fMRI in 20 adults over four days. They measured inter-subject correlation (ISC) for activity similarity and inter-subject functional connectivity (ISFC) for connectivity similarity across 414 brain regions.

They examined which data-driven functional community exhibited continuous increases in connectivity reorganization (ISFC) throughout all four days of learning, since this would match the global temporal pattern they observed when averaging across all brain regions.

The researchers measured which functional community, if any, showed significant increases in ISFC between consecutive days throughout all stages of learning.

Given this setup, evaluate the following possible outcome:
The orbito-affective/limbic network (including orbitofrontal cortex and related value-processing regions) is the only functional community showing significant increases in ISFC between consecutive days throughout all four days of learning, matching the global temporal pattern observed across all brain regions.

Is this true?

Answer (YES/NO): NO